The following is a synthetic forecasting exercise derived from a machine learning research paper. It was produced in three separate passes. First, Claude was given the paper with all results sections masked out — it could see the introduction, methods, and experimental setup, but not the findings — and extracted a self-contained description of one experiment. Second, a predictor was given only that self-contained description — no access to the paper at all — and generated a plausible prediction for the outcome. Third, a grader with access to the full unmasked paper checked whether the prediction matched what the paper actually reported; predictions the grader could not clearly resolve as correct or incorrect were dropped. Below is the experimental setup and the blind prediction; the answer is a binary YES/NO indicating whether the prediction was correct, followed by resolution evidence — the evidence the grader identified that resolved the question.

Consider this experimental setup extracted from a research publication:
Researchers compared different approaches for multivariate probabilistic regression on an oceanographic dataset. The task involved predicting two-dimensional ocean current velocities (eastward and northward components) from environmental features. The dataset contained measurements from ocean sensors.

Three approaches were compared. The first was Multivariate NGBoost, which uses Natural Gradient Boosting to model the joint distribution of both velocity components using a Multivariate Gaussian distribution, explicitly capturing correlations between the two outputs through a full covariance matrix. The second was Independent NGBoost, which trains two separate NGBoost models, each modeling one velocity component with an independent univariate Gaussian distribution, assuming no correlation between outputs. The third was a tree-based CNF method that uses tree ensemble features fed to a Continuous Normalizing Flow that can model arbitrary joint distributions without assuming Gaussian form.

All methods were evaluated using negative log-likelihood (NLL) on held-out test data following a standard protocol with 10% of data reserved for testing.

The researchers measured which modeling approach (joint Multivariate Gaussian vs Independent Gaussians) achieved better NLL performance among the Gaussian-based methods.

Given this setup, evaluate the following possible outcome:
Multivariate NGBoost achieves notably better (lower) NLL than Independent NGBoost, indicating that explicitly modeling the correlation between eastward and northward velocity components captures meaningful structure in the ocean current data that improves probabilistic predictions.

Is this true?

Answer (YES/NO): NO